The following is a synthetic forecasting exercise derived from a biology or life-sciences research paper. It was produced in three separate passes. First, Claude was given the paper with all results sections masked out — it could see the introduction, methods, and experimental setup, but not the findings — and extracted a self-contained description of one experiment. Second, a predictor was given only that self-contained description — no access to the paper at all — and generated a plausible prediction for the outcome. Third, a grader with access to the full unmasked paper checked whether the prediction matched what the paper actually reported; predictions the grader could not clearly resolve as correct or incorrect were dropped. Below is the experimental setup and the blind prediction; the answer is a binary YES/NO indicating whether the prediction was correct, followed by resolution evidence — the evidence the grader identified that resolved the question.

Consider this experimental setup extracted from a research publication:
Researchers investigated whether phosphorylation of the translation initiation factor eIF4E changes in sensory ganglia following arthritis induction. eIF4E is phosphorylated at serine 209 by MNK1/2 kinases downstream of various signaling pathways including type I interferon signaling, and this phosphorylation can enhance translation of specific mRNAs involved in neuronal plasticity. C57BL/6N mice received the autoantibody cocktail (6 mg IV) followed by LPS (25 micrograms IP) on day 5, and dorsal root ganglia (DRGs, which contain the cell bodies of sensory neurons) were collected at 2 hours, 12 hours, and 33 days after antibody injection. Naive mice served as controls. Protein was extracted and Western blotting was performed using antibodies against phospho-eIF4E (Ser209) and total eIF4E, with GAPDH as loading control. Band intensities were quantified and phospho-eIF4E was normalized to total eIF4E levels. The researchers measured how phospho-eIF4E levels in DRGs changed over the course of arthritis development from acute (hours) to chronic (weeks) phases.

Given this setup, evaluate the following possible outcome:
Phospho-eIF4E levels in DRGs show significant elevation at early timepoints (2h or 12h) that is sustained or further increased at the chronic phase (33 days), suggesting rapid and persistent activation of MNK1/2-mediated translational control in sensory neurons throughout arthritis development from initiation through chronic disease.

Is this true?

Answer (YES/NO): YES